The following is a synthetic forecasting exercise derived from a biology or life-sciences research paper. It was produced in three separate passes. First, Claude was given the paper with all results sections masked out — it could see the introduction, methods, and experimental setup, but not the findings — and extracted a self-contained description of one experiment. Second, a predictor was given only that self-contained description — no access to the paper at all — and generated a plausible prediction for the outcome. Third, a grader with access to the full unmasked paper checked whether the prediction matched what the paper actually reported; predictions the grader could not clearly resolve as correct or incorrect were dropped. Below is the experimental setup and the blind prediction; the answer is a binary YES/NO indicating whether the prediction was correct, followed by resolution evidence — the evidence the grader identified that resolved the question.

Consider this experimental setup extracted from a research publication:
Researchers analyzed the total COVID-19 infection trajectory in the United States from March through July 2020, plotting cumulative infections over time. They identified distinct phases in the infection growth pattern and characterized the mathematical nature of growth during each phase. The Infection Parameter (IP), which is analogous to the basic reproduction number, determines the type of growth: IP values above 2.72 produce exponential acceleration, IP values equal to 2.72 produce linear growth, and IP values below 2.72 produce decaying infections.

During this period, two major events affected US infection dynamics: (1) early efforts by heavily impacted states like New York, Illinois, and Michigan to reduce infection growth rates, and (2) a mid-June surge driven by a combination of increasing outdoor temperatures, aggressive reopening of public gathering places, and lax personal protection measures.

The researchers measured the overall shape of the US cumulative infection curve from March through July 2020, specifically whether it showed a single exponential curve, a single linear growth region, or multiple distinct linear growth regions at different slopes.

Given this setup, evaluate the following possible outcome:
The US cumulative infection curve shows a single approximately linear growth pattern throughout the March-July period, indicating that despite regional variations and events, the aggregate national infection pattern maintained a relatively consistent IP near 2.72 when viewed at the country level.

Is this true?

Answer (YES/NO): NO